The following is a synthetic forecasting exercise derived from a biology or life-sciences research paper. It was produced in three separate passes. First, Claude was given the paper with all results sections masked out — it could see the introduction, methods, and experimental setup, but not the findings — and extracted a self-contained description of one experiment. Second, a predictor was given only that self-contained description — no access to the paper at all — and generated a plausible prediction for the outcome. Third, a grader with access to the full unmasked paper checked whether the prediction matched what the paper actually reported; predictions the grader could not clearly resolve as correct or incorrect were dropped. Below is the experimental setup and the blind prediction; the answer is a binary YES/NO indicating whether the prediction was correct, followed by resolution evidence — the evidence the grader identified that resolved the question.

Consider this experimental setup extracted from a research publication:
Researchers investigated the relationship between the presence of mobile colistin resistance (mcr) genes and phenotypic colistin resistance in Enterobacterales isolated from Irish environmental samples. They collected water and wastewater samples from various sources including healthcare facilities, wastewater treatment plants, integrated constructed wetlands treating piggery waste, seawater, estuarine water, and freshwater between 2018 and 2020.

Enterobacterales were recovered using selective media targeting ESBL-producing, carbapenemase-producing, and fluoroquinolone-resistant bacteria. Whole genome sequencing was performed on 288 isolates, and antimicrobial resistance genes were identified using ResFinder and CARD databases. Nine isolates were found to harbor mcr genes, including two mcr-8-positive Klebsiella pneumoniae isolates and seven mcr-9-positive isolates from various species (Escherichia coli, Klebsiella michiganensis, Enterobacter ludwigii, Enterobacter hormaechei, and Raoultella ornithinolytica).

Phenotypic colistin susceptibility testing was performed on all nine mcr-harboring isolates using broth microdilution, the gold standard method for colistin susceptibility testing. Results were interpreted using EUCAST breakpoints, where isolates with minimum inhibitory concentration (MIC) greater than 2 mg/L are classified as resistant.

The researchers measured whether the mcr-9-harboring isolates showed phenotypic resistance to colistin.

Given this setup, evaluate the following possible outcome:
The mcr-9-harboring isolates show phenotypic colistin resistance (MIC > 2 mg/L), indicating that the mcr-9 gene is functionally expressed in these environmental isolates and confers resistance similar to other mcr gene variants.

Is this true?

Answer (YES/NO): NO